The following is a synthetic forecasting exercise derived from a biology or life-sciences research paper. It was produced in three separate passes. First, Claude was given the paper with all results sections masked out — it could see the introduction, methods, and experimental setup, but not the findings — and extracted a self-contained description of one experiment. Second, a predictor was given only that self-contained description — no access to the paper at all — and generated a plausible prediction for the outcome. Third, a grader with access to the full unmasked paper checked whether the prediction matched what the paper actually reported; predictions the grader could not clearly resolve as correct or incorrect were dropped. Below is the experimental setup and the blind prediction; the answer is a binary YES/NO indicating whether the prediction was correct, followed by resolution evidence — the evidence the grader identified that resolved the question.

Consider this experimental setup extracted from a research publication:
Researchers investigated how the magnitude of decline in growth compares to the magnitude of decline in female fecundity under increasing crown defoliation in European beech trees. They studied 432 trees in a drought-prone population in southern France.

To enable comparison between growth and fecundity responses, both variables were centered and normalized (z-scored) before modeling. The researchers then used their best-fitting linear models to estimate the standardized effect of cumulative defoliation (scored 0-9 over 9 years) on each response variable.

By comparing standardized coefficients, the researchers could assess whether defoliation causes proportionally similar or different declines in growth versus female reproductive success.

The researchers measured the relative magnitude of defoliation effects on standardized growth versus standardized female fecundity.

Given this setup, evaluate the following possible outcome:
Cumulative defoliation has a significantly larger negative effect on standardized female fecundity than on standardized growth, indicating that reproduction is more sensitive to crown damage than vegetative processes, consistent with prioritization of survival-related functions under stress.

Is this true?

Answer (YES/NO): NO